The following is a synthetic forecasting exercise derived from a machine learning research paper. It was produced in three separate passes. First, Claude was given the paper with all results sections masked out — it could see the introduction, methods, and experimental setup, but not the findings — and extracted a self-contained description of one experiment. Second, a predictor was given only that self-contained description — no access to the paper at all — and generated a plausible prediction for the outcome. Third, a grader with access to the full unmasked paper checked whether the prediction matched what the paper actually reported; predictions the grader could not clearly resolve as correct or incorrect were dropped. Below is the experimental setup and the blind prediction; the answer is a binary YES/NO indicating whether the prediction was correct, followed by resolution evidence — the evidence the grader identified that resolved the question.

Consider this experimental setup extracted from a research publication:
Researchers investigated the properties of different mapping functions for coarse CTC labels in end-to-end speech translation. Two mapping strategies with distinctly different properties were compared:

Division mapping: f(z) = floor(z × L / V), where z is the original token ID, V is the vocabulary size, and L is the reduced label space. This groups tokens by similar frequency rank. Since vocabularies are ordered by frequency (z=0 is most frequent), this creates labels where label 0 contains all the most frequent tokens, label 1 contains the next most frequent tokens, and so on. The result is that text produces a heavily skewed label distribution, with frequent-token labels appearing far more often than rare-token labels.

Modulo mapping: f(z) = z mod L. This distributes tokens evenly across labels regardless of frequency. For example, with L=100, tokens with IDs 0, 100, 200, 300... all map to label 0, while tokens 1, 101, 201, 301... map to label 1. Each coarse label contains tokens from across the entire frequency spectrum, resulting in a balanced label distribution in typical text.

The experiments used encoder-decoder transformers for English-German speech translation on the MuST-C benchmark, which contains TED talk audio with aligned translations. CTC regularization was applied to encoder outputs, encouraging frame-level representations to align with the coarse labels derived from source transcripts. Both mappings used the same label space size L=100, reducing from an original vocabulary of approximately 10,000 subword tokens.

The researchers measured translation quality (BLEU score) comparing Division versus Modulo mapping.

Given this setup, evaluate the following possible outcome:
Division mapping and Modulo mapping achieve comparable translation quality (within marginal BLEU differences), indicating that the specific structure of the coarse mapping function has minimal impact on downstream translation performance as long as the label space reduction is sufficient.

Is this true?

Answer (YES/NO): NO